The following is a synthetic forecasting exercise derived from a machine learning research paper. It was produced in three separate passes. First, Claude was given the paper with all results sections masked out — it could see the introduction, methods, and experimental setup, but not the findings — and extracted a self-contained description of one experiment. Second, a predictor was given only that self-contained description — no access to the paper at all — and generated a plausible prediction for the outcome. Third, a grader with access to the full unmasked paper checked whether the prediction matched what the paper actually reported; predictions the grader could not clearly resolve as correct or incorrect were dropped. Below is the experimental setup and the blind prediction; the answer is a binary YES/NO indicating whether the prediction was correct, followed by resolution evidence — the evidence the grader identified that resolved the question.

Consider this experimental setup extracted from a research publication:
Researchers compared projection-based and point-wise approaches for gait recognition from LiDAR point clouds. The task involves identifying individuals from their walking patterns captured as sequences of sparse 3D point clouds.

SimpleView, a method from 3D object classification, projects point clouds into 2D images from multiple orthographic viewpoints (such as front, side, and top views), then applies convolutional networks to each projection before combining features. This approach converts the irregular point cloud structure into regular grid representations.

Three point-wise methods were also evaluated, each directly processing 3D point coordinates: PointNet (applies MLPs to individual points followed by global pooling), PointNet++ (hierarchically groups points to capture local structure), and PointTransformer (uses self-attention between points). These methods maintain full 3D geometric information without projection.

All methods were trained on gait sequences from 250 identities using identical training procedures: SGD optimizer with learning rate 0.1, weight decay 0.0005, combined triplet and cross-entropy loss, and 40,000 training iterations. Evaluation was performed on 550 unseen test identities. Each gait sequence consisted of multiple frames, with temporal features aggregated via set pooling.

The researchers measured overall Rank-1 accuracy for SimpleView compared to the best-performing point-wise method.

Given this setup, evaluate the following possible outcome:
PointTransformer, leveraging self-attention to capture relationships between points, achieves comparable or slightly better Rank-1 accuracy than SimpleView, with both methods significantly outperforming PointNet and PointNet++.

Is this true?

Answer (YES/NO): NO